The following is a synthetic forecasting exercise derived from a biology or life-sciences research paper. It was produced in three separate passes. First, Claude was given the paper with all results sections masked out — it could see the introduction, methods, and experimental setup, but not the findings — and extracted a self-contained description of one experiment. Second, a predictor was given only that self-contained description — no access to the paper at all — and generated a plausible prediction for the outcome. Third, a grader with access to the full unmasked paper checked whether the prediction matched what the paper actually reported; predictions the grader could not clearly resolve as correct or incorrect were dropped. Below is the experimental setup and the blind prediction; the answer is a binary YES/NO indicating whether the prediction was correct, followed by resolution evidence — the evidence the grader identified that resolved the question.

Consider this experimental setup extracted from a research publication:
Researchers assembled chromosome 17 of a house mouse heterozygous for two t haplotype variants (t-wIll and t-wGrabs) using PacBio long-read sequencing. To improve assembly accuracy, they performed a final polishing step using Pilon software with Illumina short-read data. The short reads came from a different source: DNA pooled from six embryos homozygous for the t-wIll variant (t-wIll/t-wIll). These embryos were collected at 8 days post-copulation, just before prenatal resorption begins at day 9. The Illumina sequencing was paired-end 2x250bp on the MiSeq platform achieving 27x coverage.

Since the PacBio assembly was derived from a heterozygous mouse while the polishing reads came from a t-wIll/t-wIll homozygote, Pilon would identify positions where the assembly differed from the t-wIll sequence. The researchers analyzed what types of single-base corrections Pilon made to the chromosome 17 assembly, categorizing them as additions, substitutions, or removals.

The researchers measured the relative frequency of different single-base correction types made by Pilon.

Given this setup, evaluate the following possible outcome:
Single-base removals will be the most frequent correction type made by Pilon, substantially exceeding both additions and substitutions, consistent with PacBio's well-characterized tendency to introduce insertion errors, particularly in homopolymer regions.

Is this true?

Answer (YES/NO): NO